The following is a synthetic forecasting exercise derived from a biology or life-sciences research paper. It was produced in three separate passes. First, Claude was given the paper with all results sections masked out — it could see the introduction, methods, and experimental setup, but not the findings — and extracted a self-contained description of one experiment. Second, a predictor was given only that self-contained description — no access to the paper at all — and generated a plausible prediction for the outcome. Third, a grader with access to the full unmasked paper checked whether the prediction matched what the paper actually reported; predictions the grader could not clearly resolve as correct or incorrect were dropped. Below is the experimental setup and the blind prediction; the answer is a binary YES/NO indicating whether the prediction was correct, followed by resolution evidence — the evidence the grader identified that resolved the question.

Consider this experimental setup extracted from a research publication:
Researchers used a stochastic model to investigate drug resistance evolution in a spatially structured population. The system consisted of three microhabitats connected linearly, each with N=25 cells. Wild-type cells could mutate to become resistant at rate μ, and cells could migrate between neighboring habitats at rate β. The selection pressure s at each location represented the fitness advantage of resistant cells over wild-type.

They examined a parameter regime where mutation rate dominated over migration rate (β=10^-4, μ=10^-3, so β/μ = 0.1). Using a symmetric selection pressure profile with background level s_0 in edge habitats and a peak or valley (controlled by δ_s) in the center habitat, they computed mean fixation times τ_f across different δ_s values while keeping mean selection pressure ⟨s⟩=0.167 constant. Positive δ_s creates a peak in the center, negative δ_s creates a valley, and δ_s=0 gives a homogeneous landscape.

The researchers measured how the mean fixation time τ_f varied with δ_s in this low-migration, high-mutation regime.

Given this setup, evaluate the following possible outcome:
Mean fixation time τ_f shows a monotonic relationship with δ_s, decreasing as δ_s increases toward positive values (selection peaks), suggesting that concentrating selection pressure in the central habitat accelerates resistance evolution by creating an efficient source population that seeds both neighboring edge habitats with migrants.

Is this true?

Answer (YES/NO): NO